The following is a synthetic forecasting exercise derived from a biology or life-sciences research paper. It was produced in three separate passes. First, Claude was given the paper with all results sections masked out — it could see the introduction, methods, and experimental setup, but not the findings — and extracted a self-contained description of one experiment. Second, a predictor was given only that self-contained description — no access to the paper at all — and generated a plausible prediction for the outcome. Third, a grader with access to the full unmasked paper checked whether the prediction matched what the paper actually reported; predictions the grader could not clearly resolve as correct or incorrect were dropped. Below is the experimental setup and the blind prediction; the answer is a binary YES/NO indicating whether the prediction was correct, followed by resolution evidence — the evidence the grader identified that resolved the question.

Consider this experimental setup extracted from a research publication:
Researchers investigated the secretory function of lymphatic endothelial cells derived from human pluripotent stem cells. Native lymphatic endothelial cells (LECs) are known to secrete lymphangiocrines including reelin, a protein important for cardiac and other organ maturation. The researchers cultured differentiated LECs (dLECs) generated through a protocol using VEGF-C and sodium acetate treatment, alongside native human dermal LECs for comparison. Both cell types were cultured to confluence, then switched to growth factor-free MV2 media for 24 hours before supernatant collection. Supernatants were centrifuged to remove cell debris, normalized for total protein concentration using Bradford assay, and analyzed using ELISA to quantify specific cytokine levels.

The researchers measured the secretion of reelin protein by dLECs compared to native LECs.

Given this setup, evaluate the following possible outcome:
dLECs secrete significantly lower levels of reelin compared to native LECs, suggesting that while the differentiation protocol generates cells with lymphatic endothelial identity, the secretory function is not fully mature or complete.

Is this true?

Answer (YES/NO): NO